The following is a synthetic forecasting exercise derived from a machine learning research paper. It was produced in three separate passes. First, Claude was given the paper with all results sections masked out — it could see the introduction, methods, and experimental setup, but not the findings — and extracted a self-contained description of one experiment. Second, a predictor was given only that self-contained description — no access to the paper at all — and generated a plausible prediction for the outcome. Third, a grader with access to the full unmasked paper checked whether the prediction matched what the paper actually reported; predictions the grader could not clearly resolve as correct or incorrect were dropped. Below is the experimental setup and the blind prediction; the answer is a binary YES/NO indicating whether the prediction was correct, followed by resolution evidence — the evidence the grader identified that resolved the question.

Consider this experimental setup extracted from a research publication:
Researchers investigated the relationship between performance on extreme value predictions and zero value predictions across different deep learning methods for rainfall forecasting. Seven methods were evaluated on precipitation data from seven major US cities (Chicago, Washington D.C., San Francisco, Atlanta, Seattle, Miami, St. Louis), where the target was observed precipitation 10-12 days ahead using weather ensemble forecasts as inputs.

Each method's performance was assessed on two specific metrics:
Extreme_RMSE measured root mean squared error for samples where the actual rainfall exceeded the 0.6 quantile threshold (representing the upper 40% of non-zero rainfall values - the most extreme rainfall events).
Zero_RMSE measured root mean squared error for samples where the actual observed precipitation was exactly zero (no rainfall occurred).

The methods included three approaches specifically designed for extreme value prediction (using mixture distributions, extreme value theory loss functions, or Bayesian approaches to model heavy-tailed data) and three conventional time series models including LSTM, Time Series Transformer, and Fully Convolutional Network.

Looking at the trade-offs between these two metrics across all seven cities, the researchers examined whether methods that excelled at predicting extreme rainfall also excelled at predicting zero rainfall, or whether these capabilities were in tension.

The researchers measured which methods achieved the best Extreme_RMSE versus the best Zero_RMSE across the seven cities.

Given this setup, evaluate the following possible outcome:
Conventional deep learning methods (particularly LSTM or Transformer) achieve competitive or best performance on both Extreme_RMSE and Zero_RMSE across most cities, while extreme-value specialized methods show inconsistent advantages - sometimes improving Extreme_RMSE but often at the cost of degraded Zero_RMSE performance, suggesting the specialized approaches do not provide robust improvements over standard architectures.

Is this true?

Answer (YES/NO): NO